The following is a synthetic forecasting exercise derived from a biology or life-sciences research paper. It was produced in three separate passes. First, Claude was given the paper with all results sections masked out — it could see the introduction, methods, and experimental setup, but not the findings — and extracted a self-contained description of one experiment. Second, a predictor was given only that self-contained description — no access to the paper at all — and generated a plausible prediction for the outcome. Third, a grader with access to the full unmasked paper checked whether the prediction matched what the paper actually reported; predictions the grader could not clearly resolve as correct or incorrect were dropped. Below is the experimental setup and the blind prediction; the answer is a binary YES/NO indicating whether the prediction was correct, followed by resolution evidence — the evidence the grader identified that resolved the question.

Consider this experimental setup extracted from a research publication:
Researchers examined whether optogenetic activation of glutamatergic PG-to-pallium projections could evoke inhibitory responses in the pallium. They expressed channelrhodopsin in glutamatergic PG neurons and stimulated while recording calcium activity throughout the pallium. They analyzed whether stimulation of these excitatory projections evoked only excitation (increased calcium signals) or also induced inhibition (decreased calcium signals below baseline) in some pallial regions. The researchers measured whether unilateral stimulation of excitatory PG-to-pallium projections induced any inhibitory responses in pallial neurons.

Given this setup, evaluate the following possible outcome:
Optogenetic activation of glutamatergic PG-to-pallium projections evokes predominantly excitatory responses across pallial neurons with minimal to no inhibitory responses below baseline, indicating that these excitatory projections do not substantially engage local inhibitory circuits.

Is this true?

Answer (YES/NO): NO